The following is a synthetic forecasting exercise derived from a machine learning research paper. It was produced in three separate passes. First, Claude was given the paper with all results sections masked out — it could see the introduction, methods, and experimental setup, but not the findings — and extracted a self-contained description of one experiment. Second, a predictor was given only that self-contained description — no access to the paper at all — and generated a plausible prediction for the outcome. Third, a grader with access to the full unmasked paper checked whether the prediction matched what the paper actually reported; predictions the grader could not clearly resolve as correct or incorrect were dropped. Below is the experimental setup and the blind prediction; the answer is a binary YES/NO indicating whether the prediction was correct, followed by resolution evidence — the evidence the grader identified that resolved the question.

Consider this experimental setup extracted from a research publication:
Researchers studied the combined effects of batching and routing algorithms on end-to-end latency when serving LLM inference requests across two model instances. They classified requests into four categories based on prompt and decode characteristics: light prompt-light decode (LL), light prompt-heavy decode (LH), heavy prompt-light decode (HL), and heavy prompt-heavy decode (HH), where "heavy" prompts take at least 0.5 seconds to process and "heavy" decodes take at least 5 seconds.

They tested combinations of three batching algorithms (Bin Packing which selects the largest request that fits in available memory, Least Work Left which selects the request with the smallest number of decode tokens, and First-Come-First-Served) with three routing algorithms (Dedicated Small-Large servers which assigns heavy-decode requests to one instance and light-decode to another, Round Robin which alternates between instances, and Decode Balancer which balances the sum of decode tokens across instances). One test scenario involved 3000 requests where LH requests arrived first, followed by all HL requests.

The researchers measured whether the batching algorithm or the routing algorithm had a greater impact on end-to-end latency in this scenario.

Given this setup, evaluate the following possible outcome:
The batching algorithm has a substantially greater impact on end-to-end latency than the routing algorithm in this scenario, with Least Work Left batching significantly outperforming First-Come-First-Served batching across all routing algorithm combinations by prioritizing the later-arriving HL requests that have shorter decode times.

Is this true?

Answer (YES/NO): NO